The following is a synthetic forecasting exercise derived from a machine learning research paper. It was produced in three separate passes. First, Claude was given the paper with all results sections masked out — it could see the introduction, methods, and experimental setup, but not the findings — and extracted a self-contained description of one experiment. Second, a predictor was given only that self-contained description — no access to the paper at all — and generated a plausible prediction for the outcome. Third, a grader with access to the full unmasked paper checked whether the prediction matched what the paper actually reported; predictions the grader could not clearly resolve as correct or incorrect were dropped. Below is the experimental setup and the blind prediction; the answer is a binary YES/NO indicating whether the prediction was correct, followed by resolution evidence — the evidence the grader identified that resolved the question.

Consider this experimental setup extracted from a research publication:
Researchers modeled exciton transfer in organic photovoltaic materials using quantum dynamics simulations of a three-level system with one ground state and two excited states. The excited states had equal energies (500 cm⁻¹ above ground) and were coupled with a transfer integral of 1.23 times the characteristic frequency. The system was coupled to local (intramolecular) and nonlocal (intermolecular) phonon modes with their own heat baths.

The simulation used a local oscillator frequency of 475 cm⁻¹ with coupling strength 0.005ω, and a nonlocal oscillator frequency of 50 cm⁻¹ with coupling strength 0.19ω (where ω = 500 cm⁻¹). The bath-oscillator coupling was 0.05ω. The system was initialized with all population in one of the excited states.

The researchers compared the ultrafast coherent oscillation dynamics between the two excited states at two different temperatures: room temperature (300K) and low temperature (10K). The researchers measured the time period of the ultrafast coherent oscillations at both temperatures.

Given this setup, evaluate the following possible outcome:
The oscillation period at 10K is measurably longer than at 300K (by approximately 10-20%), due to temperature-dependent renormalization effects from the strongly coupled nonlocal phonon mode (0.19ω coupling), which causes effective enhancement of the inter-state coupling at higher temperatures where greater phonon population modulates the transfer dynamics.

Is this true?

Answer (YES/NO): YES